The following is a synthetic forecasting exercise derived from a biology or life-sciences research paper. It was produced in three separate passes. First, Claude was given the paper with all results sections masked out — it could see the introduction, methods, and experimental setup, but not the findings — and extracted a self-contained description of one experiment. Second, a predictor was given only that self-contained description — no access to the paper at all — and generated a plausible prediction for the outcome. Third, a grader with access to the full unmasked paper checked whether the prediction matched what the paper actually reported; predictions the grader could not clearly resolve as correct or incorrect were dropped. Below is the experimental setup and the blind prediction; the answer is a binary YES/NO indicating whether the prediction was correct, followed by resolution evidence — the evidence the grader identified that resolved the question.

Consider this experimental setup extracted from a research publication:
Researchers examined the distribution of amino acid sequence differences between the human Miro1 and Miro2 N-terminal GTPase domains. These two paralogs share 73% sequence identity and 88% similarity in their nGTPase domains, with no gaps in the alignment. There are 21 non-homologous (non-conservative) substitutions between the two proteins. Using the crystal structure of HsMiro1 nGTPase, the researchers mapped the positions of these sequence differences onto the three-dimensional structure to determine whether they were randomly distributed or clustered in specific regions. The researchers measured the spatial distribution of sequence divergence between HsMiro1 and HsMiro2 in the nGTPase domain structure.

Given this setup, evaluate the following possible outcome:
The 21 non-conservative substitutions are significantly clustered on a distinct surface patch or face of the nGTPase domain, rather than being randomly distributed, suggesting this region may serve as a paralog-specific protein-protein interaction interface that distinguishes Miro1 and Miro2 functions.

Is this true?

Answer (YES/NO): YES